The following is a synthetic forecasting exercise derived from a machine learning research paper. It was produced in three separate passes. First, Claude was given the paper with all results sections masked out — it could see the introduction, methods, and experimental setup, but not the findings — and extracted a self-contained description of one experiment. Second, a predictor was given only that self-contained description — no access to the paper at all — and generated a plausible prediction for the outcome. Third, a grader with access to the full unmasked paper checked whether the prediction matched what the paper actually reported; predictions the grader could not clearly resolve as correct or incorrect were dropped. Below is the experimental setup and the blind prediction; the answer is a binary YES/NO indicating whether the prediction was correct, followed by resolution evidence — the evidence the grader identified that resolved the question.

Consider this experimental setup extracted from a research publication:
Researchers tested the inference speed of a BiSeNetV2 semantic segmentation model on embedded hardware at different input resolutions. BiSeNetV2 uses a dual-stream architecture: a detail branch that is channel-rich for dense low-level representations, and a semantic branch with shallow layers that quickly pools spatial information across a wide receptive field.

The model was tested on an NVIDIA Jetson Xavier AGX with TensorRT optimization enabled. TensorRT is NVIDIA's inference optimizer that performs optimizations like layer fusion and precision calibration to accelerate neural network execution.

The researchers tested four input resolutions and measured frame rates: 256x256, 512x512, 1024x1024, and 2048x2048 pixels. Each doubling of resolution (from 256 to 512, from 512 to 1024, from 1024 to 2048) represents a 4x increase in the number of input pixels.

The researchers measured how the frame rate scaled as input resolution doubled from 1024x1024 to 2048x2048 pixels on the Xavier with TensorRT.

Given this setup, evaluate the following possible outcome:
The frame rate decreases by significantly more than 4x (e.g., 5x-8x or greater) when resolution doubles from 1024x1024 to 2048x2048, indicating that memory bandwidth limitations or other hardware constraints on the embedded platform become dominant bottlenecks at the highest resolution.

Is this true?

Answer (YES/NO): YES